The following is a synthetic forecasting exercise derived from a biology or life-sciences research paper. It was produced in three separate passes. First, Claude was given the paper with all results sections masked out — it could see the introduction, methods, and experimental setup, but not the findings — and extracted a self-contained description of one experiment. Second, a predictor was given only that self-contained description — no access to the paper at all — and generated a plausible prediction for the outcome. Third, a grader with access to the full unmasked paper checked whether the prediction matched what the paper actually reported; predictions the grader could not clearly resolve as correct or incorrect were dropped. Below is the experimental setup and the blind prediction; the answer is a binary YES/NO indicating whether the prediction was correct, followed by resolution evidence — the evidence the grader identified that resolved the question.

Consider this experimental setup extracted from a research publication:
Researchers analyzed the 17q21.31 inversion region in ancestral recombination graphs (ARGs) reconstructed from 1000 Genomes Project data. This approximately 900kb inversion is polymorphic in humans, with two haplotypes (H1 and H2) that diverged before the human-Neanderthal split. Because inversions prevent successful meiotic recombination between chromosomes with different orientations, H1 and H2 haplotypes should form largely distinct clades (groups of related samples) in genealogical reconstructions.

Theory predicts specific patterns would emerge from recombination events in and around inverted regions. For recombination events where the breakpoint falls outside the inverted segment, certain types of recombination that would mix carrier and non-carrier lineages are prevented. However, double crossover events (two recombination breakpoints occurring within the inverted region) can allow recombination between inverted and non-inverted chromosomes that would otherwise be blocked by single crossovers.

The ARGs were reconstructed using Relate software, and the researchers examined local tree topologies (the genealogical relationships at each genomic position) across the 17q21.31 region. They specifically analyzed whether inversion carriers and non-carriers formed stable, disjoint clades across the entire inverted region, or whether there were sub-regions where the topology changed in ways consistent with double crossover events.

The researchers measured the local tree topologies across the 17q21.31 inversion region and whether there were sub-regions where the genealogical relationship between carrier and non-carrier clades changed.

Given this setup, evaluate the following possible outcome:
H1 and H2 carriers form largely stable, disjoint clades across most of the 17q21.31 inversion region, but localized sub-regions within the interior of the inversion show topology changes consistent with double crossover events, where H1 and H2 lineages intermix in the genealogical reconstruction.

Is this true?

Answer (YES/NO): YES